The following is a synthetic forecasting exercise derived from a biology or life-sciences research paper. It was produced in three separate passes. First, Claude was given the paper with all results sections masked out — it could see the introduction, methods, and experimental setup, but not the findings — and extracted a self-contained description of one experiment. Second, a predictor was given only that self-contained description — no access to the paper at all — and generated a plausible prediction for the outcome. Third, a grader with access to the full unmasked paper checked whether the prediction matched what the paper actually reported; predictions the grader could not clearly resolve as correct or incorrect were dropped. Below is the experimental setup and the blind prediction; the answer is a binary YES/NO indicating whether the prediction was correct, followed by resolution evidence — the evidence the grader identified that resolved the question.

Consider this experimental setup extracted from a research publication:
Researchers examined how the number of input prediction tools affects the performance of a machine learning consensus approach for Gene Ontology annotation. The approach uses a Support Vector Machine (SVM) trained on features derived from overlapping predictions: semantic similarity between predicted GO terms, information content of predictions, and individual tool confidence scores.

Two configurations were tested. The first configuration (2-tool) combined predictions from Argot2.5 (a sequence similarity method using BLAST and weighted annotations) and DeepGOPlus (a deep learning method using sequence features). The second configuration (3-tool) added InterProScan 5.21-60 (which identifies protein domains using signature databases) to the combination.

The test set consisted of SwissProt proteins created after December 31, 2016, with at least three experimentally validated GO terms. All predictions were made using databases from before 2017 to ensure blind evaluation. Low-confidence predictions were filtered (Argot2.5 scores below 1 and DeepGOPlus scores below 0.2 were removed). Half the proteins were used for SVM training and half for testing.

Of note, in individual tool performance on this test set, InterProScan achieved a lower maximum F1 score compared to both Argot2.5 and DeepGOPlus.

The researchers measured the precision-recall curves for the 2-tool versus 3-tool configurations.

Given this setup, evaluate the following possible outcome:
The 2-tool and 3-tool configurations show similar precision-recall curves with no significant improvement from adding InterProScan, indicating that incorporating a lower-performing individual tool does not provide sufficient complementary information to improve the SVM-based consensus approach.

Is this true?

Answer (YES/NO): NO